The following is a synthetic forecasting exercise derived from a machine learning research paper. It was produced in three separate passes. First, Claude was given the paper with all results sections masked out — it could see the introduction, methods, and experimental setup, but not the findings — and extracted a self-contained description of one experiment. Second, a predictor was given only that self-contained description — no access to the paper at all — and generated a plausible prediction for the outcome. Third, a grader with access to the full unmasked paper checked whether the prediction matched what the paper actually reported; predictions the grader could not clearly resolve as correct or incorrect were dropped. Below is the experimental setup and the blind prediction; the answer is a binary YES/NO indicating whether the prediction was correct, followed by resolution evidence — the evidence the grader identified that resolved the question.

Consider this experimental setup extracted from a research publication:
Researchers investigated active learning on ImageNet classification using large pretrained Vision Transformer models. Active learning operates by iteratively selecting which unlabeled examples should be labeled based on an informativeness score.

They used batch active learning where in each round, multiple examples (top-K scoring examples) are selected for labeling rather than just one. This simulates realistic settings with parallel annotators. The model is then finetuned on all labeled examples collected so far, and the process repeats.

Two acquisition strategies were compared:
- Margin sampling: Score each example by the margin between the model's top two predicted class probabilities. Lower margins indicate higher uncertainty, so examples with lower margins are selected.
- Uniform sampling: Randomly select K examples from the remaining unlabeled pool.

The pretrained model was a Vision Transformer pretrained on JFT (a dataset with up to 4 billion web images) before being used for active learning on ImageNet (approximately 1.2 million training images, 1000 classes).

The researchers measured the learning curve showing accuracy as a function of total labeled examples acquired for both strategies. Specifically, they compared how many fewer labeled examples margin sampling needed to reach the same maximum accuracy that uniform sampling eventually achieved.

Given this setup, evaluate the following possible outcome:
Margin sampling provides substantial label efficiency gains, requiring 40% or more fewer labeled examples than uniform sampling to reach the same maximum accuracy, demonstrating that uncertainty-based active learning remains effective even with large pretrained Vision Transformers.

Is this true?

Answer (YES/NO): NO